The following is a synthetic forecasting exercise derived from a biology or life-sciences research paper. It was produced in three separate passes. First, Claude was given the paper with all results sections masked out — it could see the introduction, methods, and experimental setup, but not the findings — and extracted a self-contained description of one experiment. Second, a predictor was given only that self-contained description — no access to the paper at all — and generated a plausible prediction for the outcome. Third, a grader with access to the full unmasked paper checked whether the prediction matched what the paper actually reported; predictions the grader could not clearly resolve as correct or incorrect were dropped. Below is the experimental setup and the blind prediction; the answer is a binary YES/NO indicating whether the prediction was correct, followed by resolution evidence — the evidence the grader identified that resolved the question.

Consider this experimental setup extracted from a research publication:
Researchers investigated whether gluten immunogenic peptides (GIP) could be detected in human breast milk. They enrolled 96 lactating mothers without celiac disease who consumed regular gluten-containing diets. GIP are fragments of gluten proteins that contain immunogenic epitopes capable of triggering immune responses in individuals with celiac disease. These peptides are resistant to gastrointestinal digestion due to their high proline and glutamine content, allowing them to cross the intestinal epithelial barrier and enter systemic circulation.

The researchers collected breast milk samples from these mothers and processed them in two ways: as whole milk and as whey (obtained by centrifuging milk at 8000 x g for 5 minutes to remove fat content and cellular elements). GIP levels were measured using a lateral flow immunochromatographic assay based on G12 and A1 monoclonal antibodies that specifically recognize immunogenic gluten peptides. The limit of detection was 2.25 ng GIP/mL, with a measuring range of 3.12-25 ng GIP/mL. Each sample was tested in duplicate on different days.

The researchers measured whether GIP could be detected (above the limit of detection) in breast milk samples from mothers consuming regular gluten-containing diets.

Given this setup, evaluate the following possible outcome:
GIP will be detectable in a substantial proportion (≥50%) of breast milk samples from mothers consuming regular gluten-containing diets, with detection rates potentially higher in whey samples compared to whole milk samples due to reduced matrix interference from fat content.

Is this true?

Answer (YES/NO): NO